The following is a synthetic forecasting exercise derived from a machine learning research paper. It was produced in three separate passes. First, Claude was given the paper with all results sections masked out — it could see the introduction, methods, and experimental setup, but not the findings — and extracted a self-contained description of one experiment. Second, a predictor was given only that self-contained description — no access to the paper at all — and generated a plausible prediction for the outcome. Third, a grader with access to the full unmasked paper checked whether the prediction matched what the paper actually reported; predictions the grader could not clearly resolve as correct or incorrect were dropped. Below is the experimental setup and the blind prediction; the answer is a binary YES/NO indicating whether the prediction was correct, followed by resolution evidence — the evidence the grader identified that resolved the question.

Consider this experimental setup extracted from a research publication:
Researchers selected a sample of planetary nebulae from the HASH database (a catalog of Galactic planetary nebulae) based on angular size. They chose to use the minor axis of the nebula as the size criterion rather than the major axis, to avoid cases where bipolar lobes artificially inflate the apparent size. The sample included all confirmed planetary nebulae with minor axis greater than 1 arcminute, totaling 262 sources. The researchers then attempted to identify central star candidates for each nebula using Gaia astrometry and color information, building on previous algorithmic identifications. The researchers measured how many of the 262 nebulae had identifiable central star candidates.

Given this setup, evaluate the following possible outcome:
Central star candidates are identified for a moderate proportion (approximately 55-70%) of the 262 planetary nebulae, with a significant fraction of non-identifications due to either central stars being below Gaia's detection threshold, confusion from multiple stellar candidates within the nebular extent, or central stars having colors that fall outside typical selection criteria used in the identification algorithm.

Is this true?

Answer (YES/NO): NO